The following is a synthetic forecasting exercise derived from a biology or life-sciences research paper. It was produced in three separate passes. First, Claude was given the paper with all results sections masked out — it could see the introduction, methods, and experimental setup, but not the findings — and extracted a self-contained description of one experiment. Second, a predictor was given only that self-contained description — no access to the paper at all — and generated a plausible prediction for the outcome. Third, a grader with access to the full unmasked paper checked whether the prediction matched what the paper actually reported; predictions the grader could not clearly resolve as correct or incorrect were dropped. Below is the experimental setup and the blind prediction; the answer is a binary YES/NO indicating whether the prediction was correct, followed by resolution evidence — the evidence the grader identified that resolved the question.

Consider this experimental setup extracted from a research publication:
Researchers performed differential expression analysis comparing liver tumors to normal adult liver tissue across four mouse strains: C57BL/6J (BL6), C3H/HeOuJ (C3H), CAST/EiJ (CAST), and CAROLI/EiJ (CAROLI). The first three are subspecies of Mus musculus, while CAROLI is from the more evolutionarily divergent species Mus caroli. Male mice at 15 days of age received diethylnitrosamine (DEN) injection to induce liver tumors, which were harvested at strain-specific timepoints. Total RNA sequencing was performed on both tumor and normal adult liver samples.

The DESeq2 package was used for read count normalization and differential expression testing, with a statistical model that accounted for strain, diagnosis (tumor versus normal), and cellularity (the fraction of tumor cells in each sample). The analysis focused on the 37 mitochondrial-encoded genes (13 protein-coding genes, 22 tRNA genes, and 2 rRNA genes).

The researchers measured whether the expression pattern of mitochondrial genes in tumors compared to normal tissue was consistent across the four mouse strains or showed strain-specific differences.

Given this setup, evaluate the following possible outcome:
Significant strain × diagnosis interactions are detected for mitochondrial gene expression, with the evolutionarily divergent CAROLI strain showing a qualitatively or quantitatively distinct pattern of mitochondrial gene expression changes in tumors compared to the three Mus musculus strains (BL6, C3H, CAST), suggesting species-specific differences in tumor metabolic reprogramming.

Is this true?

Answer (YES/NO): NO